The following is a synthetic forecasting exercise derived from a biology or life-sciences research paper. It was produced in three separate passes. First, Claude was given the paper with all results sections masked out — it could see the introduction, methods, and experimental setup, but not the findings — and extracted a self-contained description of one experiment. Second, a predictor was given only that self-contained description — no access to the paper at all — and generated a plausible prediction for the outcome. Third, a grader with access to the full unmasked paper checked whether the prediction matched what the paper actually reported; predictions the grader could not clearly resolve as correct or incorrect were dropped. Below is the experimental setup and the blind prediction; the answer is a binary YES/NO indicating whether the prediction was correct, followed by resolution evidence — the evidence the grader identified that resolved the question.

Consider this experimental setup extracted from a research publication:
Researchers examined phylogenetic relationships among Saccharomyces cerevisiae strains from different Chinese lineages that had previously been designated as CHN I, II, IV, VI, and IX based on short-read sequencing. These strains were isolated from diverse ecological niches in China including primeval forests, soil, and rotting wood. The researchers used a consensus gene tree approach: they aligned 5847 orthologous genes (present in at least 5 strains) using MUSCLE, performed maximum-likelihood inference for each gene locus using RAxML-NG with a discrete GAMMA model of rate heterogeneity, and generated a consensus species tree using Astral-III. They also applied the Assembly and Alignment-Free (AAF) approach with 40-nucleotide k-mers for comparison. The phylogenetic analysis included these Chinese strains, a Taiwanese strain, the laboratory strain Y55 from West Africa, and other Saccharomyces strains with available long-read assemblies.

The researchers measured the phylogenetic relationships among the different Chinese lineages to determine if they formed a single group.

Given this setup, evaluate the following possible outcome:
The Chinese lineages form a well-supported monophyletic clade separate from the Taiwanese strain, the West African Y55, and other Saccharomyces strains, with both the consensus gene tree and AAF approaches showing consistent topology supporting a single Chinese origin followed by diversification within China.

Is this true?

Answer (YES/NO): NO